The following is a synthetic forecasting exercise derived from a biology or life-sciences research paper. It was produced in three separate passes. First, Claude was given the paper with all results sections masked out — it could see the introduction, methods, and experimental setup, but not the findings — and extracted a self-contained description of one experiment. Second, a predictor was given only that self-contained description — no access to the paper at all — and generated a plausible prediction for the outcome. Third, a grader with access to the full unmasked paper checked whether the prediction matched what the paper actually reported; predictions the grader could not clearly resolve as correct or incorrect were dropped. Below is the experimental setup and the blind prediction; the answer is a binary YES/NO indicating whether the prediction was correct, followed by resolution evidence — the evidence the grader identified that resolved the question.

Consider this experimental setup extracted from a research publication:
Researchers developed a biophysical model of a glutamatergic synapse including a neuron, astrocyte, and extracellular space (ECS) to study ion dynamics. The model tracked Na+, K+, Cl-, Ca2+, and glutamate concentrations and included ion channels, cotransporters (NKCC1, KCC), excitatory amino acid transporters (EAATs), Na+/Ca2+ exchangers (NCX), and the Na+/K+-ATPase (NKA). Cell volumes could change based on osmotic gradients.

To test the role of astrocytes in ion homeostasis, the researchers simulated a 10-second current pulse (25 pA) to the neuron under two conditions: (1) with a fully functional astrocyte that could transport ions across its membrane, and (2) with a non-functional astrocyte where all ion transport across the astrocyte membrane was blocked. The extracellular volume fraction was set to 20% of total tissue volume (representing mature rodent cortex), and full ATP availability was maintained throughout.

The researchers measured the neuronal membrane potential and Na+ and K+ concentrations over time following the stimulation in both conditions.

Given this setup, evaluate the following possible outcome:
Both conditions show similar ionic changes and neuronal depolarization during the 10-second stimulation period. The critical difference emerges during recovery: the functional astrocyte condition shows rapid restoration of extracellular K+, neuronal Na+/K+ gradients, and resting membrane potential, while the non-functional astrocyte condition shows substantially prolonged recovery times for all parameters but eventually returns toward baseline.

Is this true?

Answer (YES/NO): NO